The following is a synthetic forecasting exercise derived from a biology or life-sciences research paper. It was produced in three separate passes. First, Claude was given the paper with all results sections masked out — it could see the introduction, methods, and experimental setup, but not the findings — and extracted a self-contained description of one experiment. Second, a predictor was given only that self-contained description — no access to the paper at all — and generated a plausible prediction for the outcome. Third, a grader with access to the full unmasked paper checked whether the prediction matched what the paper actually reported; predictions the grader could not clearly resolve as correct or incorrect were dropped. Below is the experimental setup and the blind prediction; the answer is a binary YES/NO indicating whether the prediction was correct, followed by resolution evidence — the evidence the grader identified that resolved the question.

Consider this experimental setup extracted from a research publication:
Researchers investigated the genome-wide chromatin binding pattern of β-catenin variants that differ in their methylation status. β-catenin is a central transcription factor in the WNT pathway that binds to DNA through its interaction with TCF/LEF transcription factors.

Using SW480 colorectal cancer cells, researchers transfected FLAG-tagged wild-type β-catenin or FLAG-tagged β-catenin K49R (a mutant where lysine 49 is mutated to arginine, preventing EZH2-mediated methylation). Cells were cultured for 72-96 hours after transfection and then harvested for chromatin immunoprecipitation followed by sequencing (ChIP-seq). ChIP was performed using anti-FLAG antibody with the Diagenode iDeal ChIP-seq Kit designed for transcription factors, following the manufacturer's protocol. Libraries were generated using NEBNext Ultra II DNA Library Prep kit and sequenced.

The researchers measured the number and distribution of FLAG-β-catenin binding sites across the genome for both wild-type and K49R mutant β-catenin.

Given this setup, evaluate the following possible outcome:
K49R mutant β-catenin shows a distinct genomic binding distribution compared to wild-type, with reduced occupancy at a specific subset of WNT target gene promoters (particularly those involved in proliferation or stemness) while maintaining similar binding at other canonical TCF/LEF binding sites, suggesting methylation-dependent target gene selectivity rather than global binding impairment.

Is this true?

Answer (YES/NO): NO